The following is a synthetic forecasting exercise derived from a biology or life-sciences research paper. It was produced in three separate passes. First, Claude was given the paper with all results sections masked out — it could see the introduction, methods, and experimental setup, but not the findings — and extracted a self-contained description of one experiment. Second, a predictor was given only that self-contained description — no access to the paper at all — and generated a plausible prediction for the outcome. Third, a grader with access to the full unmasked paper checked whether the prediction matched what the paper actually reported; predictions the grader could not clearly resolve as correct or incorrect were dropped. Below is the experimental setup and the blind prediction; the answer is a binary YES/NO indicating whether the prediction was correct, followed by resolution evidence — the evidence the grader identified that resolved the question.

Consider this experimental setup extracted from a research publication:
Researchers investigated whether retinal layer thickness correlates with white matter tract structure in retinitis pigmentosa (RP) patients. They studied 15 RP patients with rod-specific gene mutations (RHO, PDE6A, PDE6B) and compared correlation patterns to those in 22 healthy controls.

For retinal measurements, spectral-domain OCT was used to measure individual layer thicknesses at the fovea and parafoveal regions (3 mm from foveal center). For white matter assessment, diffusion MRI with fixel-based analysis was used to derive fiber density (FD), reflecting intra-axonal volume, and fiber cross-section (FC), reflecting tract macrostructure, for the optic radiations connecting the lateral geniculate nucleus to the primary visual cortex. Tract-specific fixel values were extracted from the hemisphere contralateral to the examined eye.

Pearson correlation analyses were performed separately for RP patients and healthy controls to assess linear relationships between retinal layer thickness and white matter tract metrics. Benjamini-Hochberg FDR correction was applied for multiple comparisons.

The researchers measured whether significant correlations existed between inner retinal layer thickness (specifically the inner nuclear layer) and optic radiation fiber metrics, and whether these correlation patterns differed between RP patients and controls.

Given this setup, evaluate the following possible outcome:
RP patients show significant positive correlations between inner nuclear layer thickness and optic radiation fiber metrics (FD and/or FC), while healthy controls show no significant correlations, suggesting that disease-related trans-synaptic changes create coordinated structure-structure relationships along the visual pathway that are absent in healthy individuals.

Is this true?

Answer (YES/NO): NO